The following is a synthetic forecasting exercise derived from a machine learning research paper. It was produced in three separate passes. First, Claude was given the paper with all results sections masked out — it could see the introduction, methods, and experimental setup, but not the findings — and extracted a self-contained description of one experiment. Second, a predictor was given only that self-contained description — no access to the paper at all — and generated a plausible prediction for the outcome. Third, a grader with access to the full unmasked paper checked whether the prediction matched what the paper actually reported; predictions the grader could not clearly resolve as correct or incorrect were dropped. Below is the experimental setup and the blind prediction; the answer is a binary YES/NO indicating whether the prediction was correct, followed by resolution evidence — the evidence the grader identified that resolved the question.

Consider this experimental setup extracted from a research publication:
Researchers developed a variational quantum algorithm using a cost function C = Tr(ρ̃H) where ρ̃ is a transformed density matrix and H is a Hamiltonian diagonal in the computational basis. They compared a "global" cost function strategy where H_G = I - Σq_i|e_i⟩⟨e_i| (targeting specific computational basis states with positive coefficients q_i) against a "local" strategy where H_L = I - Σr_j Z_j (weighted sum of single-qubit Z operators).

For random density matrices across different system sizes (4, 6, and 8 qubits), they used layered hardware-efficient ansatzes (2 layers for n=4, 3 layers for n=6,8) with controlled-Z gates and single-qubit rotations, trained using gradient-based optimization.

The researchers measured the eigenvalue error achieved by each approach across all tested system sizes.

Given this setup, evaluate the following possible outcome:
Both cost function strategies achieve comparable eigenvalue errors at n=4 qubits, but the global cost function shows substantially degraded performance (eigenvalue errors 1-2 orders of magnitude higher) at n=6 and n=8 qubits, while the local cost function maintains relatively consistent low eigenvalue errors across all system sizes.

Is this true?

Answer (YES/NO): NO